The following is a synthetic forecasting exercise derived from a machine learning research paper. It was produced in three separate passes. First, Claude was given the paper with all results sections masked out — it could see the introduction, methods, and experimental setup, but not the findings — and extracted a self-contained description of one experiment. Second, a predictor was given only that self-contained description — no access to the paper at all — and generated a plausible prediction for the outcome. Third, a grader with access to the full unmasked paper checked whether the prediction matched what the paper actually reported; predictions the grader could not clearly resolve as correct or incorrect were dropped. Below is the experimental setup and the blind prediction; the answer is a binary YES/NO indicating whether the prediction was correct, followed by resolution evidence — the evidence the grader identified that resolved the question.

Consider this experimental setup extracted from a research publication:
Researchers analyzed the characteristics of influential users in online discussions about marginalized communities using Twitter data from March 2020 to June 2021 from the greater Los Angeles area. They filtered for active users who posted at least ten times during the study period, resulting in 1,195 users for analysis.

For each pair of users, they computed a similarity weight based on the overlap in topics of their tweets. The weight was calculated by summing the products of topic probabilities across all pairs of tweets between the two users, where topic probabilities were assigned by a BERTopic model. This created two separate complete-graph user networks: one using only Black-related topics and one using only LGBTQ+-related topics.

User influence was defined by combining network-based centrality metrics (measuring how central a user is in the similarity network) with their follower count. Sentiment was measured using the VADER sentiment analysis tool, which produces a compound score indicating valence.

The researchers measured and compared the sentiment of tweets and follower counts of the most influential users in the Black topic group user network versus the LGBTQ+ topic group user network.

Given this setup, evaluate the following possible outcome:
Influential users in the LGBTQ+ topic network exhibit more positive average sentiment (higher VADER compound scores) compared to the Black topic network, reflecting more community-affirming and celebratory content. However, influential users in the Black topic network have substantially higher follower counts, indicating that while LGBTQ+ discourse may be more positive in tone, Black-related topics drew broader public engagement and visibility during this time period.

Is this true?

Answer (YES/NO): YES